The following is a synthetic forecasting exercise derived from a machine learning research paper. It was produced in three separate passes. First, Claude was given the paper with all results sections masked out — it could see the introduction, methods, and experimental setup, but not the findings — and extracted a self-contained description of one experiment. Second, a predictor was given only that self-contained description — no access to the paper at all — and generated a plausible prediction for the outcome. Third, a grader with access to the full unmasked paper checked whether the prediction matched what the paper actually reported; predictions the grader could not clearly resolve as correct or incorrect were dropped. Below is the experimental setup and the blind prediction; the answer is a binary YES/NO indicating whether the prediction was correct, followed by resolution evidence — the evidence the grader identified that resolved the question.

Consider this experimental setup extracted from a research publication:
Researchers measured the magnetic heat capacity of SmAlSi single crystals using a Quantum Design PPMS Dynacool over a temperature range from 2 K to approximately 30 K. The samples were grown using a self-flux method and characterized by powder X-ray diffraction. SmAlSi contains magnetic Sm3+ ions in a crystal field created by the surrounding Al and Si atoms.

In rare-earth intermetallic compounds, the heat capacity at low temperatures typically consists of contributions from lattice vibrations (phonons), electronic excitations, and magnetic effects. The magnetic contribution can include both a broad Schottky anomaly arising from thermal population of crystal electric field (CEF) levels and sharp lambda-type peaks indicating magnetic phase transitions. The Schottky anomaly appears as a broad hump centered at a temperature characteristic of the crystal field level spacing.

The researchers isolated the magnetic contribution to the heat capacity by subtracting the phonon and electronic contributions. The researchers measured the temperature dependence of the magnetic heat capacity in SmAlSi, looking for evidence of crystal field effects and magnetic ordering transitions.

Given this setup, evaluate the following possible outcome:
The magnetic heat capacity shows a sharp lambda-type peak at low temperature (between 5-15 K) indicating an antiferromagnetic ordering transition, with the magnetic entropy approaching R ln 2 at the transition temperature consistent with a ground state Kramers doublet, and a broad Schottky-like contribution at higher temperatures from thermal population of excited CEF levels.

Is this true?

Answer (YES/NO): NO